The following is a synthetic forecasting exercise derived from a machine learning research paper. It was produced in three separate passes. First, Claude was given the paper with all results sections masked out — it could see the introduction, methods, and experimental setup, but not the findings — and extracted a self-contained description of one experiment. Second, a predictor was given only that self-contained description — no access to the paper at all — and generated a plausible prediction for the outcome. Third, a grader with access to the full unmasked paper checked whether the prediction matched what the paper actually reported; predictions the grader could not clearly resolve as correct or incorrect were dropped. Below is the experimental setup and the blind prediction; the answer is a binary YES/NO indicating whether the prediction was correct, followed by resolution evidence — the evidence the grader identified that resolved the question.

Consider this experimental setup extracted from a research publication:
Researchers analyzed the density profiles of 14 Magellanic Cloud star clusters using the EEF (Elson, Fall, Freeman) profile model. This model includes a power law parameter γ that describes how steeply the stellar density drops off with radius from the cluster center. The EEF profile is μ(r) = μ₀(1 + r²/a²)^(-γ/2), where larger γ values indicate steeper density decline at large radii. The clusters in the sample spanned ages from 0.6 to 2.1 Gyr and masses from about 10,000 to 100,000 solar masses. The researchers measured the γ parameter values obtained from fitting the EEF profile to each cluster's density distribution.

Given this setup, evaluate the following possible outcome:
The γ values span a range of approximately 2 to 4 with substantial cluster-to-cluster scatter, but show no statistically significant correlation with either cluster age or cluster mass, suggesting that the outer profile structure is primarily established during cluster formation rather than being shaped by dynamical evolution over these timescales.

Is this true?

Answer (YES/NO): NO